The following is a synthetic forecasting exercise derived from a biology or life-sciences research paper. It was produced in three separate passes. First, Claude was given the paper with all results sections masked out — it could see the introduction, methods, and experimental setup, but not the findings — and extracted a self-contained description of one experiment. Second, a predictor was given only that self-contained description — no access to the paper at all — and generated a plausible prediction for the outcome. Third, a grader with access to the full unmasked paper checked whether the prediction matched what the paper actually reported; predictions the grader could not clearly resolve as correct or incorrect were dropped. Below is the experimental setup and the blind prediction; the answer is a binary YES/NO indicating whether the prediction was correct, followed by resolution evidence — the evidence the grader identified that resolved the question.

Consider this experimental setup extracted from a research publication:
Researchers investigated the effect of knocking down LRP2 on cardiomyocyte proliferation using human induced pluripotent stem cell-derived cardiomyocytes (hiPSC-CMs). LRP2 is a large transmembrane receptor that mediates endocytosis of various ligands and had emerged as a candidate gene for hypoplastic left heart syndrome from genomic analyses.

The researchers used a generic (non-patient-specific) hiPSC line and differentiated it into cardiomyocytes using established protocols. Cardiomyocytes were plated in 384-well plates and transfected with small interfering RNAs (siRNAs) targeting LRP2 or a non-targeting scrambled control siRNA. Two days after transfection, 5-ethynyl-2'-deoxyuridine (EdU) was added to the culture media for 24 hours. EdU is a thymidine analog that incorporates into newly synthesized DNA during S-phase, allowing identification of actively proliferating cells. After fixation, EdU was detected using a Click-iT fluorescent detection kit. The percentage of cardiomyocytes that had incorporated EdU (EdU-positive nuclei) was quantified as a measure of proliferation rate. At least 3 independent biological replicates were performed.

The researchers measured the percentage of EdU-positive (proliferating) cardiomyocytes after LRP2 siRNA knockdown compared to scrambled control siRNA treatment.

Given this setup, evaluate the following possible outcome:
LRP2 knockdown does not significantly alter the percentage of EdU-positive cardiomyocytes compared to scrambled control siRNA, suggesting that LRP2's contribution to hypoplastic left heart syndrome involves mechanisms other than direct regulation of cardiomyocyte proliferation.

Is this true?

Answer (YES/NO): NO